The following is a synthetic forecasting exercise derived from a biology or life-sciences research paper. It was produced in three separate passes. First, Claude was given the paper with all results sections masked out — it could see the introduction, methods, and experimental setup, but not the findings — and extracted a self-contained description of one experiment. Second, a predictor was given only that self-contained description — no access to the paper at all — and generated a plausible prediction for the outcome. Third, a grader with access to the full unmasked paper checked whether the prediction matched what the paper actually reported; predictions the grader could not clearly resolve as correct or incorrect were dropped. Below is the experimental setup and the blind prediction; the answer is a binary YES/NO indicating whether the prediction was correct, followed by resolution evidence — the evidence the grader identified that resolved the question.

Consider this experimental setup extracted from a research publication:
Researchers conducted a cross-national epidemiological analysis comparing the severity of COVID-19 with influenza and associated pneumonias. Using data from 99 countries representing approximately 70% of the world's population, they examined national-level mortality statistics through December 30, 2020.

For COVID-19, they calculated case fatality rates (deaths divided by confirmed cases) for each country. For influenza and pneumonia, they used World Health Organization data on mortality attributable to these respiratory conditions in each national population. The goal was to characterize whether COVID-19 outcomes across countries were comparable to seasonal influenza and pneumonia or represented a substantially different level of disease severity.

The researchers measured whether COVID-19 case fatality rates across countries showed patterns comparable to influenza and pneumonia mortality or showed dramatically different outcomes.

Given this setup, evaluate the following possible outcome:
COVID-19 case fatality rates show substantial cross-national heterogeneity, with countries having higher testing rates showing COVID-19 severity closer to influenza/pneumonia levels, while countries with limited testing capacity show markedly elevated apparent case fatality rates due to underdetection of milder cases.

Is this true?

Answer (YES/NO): NO